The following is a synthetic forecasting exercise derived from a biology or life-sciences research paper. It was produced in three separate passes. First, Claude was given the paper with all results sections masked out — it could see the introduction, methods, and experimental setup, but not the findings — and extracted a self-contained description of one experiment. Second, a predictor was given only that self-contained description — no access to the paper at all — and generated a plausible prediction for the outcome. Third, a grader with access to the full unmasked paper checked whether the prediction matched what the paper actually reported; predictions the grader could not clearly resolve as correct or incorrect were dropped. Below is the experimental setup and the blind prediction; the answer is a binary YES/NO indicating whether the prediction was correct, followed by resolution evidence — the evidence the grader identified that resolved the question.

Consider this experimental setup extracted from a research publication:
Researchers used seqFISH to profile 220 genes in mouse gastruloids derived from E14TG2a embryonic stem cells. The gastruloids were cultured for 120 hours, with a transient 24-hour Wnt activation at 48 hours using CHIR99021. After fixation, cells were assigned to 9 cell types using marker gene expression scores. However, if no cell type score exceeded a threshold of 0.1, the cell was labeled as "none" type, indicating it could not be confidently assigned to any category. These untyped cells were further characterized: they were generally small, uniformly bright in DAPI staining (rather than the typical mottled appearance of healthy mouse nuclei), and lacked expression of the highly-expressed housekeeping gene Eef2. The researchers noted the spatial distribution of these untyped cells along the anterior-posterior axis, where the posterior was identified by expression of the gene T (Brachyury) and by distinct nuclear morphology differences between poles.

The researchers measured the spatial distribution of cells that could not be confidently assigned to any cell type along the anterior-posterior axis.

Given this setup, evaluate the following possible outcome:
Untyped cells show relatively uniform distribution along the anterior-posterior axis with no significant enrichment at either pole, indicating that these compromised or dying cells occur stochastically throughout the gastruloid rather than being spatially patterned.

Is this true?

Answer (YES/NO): NO